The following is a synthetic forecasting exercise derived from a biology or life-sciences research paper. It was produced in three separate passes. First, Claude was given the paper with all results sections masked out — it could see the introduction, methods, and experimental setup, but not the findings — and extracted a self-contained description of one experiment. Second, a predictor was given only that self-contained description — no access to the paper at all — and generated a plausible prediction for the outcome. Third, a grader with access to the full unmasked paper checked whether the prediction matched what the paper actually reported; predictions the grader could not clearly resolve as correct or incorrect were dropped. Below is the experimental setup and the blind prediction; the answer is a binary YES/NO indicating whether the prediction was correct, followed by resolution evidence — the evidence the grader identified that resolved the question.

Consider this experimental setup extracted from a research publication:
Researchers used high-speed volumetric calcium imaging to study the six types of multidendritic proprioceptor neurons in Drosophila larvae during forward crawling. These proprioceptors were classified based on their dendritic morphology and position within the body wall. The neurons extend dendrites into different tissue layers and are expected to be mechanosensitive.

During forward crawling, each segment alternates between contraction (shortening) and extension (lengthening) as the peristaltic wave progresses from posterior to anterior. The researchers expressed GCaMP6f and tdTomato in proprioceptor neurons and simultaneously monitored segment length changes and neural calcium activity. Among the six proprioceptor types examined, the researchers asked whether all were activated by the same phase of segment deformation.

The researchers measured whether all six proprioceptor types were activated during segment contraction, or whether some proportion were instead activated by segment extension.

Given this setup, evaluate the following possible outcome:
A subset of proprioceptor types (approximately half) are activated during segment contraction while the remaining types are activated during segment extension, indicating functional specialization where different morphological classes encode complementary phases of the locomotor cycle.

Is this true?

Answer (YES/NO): NO